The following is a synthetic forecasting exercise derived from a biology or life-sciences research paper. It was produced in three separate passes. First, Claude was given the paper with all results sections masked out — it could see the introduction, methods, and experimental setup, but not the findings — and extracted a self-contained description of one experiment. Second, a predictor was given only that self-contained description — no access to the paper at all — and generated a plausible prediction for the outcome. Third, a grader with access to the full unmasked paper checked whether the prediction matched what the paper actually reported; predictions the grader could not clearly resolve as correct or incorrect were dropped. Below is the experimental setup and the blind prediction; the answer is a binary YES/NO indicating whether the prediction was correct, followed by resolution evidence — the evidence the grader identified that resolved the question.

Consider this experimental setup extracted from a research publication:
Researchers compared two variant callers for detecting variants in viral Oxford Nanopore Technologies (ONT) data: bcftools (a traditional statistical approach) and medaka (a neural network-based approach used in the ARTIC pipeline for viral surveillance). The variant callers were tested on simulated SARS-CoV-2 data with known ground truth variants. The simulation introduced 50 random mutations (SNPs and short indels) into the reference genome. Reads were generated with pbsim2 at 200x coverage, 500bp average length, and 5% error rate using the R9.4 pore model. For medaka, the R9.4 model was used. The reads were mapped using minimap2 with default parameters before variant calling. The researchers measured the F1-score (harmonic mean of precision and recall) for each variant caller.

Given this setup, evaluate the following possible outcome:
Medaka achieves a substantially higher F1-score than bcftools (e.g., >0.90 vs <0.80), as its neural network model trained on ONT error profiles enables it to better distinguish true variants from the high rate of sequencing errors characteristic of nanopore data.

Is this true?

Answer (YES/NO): YES